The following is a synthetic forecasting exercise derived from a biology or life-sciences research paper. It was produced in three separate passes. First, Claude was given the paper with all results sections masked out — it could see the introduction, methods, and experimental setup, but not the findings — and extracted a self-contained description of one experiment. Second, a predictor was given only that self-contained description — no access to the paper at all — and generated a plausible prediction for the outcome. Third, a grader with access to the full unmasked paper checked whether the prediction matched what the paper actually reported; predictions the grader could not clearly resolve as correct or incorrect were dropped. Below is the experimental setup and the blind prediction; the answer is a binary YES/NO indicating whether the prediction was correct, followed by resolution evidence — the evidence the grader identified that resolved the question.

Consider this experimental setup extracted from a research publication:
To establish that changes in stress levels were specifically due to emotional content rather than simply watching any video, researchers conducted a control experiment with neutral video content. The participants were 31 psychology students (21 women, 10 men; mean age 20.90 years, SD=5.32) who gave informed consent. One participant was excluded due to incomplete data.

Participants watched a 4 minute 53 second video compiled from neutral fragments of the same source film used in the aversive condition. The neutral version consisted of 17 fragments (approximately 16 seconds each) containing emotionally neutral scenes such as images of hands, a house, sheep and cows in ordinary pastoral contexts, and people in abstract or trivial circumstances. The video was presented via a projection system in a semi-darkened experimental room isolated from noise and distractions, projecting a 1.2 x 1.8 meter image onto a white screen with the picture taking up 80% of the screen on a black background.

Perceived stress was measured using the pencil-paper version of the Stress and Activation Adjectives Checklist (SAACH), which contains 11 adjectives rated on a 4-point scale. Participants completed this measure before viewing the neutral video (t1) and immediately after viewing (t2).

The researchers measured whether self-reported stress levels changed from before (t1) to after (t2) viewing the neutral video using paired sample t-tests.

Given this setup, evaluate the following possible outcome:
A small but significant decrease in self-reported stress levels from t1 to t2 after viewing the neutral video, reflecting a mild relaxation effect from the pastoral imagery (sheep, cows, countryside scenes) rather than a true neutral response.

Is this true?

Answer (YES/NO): NO